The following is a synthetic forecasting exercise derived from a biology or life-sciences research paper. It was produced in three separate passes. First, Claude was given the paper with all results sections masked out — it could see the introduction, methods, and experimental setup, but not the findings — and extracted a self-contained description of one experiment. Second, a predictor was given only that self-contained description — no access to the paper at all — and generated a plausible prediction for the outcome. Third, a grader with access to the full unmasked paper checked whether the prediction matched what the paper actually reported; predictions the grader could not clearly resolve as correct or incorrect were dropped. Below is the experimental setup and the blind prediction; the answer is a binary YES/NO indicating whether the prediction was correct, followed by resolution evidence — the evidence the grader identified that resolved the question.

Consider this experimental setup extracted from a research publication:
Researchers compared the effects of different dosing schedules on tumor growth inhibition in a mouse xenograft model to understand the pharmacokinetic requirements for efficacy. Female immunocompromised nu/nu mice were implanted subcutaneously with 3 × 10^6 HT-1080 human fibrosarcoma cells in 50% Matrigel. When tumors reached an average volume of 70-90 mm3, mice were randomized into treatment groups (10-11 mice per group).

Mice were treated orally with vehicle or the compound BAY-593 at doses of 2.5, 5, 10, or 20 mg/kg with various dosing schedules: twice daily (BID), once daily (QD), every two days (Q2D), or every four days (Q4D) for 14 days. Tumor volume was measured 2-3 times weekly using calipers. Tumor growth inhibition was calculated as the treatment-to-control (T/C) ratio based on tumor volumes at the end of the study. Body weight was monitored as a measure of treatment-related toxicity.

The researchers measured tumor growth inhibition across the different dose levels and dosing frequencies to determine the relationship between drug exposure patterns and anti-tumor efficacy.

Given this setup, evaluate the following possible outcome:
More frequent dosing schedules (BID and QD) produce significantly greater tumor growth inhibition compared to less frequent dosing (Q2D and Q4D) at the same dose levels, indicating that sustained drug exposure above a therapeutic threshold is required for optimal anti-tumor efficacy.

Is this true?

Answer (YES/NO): NO